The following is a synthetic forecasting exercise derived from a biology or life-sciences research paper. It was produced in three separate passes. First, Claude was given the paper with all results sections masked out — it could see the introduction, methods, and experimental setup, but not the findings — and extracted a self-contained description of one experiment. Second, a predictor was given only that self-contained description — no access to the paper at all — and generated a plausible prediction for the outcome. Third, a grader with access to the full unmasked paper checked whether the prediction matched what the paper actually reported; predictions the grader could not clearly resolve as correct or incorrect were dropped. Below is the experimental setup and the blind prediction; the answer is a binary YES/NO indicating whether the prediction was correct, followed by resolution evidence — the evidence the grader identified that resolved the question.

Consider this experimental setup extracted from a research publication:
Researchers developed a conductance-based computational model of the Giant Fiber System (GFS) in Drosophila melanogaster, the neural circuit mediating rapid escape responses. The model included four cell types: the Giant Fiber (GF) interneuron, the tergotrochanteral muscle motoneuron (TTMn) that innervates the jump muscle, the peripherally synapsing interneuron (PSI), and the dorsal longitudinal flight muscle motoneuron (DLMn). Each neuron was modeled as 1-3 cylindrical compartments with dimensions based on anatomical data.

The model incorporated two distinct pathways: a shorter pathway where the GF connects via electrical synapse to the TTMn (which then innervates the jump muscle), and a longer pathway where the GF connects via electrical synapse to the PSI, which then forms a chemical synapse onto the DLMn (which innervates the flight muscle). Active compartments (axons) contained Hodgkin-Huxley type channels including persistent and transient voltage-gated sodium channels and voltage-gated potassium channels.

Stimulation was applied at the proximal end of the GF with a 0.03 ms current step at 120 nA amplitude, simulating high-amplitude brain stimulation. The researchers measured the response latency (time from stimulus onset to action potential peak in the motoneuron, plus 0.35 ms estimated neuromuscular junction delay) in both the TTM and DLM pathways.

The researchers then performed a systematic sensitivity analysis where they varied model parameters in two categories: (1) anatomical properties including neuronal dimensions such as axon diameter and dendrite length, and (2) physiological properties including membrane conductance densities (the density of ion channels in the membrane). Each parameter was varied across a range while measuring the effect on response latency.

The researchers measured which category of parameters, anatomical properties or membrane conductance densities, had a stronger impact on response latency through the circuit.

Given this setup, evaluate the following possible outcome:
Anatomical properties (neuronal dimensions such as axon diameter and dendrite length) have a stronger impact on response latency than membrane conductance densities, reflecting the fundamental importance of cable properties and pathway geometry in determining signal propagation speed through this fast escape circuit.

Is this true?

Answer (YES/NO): YES